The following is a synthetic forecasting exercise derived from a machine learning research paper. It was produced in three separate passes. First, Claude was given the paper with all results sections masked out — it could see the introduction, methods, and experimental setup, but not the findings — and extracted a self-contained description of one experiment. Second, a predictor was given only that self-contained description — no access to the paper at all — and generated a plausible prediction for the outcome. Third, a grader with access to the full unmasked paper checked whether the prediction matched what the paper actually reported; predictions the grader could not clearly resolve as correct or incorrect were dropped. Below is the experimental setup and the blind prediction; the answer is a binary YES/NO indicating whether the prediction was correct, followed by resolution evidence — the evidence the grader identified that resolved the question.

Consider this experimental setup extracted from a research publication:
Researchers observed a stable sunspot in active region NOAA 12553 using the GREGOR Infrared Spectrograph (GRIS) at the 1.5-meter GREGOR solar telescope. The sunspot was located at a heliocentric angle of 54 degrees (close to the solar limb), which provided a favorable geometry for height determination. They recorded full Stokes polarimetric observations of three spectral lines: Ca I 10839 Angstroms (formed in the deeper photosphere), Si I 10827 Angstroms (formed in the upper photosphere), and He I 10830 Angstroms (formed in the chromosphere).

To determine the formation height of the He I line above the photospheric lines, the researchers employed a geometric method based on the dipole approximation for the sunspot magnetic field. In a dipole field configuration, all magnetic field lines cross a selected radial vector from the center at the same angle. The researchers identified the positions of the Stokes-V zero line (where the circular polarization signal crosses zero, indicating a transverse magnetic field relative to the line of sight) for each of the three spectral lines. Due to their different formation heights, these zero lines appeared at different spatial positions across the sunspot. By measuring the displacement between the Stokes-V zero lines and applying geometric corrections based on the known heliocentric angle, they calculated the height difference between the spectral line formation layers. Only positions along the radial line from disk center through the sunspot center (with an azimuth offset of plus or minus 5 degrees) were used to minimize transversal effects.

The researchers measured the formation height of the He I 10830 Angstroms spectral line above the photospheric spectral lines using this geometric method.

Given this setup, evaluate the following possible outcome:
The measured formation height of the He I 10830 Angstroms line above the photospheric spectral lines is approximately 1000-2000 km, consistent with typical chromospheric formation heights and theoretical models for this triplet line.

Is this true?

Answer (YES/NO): NO